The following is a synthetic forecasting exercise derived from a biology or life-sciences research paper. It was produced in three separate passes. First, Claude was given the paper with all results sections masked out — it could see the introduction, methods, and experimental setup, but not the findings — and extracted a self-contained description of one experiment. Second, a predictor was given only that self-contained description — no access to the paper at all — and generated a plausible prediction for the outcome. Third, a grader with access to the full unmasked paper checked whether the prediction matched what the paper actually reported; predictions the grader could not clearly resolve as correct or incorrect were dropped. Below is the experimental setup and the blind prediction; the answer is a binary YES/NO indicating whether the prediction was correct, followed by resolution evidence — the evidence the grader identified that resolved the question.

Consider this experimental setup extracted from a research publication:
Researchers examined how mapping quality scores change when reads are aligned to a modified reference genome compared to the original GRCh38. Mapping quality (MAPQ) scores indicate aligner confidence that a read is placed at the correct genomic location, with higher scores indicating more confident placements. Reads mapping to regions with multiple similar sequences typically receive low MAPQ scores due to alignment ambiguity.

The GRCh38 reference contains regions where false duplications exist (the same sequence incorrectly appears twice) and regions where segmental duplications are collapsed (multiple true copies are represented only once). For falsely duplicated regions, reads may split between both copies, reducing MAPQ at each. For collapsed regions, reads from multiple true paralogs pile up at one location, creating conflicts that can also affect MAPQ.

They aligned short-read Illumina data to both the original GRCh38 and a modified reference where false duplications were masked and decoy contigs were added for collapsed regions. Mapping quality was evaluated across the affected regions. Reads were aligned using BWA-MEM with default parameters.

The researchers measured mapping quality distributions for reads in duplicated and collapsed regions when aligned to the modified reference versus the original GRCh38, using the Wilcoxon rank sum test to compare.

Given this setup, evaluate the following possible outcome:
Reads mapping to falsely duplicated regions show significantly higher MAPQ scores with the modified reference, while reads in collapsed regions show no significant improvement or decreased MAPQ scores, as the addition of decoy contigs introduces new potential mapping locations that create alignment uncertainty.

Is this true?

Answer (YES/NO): YES